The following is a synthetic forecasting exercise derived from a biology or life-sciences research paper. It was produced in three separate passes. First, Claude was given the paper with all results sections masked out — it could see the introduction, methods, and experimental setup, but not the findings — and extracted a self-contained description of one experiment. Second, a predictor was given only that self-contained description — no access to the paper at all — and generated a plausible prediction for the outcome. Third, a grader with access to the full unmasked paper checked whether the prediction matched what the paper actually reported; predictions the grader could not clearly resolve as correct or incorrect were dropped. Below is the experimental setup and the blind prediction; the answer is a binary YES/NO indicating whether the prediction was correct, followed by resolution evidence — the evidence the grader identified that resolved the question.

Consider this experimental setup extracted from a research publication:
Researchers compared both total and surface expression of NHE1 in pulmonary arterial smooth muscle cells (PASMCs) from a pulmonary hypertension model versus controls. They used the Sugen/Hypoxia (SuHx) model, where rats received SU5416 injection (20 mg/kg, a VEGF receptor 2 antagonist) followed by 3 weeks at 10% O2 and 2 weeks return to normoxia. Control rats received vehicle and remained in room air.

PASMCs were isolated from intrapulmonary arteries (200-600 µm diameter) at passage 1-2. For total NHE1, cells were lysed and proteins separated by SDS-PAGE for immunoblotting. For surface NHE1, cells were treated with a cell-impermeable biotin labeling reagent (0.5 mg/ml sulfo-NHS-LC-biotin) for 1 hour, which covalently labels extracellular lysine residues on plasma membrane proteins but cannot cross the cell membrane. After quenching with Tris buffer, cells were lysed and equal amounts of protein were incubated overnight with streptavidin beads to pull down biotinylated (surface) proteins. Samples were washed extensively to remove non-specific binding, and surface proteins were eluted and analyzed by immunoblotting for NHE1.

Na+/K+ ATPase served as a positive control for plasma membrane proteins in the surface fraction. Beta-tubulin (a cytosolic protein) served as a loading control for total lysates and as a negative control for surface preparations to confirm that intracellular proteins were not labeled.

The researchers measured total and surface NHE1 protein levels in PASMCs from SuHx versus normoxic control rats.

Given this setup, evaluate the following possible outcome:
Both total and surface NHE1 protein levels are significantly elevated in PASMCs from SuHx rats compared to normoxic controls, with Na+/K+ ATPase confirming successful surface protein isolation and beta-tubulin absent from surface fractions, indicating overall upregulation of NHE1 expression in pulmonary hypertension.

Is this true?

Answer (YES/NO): NO